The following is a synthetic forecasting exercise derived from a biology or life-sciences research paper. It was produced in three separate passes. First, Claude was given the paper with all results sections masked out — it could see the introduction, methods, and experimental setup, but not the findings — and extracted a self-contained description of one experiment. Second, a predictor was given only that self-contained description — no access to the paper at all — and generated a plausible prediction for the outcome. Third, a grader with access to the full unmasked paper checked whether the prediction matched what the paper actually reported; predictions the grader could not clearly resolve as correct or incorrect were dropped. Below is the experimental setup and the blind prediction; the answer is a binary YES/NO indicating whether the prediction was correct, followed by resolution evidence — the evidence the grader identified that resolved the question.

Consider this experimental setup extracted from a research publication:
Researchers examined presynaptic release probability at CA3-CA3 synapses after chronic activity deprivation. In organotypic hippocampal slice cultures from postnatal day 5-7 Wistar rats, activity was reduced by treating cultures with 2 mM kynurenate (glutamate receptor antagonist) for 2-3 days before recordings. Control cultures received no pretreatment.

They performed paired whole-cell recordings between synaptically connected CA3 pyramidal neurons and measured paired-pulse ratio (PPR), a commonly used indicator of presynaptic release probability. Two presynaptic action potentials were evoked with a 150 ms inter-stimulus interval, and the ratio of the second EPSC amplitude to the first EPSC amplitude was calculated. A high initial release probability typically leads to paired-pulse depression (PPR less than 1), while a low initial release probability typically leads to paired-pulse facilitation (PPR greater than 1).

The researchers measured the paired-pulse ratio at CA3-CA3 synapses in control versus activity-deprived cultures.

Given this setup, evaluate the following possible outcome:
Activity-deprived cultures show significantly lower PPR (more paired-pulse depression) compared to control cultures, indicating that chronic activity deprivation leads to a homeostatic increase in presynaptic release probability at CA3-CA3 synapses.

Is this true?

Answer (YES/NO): YES